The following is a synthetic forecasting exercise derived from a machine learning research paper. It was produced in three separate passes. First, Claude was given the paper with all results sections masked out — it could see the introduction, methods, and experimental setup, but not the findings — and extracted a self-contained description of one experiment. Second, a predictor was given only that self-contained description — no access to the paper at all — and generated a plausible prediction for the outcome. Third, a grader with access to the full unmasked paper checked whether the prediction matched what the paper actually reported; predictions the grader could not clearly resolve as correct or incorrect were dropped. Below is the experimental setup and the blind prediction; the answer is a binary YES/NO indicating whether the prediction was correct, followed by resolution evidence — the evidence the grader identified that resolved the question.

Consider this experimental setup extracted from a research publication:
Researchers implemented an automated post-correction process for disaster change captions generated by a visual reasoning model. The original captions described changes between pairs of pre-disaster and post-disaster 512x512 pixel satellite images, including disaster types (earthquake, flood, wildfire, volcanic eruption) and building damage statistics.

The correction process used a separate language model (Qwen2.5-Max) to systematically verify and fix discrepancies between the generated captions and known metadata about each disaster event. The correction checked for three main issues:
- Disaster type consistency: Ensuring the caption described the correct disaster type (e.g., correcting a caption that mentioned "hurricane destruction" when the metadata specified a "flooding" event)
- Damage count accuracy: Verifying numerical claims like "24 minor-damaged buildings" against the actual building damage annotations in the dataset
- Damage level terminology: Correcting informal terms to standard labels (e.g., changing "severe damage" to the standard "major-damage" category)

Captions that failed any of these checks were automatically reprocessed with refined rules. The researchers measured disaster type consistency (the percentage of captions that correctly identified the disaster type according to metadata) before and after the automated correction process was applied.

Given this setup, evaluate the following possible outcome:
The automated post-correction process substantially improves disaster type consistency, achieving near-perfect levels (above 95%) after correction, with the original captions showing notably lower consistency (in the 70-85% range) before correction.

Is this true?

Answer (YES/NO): NO